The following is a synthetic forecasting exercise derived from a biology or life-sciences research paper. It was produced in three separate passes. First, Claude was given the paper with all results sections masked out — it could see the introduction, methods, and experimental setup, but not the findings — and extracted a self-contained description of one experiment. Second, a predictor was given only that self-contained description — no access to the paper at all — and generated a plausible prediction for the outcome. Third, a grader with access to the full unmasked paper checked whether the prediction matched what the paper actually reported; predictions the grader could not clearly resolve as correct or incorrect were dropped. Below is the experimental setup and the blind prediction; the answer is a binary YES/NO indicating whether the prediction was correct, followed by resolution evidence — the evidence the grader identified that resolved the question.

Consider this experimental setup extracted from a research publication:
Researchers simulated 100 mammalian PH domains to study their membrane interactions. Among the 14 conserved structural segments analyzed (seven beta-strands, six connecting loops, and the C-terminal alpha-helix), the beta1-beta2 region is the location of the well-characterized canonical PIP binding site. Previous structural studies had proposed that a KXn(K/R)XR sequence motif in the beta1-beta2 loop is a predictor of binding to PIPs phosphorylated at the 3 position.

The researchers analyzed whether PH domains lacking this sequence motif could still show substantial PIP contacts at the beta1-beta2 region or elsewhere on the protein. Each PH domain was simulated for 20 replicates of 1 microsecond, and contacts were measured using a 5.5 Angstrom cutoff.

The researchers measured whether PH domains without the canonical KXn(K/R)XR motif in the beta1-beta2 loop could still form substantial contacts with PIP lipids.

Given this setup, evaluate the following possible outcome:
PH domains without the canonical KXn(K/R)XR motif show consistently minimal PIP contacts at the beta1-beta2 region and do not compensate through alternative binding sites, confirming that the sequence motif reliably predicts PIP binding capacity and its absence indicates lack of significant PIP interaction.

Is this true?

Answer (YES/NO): NO